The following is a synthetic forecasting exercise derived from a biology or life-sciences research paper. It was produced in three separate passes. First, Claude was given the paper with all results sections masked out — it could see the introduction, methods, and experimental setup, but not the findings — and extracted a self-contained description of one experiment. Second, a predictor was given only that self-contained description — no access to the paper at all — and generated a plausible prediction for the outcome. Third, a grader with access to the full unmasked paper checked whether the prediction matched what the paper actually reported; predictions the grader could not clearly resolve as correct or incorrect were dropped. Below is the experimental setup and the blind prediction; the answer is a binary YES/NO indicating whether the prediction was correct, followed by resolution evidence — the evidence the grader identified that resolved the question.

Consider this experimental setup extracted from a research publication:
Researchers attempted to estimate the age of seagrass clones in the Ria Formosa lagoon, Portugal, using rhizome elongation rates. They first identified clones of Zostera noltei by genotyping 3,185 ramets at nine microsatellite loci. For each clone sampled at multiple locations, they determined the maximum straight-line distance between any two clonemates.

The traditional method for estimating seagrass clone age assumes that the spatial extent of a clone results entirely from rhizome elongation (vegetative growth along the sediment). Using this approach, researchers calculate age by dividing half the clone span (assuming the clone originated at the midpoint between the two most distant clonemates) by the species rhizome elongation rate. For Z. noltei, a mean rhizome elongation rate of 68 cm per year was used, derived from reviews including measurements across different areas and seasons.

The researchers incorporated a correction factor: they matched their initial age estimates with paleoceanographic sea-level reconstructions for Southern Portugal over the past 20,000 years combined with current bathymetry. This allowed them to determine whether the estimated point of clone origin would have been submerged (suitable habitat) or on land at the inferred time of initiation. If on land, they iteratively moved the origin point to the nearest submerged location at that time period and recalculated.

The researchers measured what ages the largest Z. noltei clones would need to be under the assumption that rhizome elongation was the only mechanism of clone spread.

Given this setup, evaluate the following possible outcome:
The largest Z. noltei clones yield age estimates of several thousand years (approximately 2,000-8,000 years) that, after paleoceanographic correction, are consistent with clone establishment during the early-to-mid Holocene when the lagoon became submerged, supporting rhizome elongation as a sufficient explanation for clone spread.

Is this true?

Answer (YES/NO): NO